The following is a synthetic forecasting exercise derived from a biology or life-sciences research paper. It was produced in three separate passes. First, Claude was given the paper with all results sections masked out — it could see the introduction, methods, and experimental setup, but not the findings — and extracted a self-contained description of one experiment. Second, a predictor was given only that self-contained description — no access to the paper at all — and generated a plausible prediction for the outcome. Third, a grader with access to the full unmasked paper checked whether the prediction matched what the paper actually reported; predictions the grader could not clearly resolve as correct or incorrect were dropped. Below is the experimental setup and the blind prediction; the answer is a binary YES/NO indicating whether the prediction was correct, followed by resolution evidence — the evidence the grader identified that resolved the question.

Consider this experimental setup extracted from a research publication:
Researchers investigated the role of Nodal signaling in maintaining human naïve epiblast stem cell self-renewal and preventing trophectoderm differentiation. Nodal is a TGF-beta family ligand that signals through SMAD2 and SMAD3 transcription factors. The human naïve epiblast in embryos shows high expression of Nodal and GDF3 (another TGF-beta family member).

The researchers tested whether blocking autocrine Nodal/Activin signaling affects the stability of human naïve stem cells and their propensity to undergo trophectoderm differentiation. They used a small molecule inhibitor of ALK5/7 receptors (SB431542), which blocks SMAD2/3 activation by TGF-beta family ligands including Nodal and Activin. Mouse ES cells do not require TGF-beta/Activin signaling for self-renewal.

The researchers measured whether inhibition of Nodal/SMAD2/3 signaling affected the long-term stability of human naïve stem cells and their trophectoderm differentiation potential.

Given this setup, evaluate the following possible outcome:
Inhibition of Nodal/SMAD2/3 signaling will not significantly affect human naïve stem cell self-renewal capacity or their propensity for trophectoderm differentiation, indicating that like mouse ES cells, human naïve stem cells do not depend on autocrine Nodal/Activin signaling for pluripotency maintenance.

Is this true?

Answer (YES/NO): NO